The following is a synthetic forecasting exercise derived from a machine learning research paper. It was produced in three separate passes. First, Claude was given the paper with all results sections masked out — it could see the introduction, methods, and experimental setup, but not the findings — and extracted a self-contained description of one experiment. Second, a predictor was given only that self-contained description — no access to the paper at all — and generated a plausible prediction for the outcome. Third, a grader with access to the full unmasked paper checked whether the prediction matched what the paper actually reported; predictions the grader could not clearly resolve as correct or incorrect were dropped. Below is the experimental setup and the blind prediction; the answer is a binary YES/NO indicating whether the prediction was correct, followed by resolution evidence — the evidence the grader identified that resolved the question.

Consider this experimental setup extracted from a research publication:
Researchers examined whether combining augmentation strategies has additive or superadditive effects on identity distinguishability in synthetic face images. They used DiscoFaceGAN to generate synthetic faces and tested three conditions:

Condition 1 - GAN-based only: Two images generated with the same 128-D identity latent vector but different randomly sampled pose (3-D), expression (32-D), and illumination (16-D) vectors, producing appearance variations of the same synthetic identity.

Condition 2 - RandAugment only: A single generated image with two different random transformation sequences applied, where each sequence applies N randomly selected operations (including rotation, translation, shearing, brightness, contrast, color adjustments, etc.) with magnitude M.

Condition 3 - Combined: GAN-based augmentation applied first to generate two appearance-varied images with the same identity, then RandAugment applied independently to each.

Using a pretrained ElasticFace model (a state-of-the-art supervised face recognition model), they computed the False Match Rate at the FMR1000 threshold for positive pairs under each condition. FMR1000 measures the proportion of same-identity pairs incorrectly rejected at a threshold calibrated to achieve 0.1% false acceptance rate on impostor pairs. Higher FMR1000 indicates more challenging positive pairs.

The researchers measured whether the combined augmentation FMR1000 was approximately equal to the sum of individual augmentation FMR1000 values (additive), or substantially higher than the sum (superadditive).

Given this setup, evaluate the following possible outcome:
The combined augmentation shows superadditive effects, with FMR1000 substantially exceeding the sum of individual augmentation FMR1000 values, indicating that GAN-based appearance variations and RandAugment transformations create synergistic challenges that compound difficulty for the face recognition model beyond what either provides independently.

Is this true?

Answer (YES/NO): YES